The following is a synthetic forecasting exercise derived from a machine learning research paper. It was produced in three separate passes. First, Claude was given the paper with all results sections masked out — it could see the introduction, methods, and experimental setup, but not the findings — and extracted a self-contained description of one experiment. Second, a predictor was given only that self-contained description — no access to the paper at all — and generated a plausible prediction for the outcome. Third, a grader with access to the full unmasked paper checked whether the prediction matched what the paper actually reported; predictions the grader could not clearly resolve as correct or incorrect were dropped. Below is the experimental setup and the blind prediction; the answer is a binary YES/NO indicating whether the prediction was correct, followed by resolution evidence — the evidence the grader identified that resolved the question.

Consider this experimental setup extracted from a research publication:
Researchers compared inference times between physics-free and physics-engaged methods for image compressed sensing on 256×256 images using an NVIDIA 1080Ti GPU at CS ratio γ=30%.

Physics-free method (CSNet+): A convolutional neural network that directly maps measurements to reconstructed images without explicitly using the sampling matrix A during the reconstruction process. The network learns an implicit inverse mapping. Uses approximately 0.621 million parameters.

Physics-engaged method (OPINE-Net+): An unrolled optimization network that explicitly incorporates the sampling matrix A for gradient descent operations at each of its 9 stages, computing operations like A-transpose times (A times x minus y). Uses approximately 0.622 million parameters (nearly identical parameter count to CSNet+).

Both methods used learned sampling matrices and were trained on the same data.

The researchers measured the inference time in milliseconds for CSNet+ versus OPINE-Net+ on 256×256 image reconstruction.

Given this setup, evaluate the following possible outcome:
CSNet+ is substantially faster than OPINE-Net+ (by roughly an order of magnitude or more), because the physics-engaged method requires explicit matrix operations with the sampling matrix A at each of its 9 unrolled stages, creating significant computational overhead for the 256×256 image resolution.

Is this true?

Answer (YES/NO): NO